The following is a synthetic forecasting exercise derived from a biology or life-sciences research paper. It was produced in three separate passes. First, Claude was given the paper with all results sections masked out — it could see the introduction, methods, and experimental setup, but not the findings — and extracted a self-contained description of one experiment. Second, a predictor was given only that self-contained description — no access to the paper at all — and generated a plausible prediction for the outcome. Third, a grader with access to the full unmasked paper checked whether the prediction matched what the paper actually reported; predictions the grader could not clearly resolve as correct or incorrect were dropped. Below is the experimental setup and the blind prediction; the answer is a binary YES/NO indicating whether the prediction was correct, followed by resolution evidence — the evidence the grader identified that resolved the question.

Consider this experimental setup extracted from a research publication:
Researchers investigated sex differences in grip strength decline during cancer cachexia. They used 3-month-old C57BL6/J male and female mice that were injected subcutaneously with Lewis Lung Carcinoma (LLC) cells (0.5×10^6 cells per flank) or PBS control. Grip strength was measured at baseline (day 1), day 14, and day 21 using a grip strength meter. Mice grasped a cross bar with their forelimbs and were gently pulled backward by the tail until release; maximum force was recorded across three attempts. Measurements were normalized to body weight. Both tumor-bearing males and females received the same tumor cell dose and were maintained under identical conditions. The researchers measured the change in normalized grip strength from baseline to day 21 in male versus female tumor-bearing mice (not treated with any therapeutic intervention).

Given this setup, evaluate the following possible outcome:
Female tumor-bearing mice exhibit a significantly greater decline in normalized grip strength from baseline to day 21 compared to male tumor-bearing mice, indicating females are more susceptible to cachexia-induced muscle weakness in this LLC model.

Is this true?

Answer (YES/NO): NO